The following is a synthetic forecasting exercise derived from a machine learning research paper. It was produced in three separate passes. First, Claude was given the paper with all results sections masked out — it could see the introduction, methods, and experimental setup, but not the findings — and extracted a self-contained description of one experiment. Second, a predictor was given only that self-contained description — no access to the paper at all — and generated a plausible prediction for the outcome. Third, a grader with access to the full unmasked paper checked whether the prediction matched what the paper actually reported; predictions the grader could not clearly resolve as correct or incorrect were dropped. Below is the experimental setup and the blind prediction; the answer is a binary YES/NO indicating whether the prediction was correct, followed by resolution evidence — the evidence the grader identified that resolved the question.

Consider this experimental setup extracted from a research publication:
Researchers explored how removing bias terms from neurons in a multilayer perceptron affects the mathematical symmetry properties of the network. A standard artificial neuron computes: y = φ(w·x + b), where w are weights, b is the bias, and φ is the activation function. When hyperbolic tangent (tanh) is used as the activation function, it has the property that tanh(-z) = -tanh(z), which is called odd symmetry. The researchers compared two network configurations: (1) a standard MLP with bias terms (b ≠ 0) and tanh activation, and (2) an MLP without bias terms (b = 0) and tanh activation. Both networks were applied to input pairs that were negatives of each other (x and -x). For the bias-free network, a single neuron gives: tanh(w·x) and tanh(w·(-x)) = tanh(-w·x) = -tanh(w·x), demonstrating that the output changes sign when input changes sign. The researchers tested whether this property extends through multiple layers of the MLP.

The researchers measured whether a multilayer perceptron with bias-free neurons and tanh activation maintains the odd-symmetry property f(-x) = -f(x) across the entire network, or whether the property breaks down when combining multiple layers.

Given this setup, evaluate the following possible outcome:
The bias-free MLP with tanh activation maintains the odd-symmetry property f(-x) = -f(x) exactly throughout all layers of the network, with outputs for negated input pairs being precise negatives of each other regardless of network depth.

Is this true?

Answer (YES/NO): YES